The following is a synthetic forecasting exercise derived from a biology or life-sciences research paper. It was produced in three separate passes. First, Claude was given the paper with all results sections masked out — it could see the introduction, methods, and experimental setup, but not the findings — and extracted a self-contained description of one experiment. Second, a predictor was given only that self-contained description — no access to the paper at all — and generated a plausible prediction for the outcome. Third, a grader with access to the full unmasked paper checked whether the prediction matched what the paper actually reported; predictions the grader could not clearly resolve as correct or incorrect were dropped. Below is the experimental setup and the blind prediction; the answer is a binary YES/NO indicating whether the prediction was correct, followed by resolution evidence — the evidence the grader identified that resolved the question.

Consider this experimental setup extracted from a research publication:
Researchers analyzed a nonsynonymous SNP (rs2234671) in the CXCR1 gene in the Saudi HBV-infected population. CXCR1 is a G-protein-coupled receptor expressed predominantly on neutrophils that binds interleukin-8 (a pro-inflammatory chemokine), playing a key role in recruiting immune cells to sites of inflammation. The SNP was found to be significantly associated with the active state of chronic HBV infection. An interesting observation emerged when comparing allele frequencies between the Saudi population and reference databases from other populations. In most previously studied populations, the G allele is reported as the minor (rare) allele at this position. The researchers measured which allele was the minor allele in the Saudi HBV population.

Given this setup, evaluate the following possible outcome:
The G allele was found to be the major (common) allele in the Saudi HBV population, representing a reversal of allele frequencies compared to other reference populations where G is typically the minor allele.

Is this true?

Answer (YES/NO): YES